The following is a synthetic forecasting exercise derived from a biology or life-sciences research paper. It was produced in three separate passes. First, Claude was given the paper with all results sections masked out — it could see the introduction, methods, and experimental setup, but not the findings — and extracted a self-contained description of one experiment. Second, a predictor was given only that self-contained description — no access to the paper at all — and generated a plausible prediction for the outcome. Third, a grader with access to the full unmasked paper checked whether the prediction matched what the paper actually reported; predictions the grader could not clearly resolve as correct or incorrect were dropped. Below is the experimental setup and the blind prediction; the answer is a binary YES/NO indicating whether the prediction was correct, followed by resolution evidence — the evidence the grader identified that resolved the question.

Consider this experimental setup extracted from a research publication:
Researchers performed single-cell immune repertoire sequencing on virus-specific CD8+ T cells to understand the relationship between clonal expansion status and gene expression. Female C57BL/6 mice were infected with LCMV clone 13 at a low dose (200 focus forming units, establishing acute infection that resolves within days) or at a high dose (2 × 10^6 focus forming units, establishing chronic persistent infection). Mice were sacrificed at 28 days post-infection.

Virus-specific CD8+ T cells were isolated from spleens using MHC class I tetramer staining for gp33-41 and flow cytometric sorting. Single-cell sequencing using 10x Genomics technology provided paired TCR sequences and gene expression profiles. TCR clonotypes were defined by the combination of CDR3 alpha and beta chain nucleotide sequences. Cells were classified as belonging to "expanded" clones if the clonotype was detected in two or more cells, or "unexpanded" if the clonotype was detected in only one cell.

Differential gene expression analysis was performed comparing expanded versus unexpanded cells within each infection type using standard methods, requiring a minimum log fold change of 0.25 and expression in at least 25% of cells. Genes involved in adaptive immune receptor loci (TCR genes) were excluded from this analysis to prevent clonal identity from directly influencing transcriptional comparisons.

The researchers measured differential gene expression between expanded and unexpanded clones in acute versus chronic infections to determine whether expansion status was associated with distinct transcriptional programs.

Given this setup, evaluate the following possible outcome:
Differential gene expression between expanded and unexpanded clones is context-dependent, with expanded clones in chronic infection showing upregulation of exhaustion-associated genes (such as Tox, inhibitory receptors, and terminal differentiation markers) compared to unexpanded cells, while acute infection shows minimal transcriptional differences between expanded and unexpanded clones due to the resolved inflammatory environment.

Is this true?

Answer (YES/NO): NO